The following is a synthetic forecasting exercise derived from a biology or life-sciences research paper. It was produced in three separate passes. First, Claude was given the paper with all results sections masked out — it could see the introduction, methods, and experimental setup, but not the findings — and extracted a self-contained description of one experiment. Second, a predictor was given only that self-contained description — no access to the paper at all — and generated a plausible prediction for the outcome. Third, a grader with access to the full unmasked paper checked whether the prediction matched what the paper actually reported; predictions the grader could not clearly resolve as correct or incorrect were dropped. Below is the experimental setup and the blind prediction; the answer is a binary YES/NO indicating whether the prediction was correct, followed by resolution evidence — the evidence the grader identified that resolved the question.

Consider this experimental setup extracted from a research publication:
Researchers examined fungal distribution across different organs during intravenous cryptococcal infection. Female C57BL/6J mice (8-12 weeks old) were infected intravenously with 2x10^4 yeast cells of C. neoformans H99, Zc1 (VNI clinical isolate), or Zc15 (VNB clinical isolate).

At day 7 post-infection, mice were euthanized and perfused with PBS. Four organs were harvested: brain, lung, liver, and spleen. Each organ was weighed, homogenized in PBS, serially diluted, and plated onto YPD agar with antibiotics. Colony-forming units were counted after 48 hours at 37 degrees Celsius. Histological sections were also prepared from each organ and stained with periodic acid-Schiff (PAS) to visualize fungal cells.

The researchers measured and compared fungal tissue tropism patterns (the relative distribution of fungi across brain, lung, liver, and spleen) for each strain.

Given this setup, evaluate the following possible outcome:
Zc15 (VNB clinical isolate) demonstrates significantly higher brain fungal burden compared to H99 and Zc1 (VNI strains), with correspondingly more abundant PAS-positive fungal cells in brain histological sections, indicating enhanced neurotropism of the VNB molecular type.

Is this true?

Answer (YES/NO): NO